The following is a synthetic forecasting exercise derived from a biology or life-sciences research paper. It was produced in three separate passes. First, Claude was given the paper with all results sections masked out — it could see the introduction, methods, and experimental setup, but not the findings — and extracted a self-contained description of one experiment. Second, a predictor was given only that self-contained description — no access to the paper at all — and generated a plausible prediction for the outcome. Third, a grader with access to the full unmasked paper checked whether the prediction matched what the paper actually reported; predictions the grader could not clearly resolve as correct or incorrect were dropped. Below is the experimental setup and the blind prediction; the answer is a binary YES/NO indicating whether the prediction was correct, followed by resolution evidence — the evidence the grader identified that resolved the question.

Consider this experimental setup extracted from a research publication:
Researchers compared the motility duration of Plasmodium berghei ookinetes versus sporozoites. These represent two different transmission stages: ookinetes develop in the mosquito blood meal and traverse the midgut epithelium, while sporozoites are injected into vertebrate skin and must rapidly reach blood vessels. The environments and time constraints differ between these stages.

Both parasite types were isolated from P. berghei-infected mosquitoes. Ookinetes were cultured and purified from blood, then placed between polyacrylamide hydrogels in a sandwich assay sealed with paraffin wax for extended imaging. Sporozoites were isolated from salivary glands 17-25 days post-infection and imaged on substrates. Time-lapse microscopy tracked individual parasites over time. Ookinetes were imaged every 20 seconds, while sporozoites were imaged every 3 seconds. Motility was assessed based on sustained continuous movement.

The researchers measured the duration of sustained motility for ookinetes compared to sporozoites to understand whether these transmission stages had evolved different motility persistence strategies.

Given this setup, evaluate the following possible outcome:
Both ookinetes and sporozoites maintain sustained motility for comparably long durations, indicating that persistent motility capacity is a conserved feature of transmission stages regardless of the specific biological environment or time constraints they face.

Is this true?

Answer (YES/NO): NO